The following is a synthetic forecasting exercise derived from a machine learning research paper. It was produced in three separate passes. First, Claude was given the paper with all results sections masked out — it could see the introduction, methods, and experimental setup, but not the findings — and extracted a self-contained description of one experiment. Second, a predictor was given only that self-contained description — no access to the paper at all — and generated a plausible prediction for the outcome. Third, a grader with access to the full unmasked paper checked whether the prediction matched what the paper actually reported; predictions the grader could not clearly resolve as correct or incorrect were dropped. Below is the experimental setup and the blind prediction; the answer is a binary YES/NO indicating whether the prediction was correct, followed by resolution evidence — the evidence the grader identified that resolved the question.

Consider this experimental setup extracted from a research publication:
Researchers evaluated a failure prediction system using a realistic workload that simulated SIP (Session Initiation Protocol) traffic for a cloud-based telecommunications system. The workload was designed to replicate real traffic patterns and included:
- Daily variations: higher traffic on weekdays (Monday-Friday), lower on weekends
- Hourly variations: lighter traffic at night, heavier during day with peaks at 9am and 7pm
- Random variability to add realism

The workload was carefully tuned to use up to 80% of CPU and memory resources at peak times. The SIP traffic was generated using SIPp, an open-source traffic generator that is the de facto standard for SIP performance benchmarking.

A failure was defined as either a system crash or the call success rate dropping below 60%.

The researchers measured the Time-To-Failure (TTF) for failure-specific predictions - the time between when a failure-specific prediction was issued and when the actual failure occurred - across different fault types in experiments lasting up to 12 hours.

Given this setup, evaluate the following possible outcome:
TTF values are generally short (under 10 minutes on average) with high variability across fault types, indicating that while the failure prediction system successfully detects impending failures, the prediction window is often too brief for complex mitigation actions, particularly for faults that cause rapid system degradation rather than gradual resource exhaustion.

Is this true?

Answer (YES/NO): NO